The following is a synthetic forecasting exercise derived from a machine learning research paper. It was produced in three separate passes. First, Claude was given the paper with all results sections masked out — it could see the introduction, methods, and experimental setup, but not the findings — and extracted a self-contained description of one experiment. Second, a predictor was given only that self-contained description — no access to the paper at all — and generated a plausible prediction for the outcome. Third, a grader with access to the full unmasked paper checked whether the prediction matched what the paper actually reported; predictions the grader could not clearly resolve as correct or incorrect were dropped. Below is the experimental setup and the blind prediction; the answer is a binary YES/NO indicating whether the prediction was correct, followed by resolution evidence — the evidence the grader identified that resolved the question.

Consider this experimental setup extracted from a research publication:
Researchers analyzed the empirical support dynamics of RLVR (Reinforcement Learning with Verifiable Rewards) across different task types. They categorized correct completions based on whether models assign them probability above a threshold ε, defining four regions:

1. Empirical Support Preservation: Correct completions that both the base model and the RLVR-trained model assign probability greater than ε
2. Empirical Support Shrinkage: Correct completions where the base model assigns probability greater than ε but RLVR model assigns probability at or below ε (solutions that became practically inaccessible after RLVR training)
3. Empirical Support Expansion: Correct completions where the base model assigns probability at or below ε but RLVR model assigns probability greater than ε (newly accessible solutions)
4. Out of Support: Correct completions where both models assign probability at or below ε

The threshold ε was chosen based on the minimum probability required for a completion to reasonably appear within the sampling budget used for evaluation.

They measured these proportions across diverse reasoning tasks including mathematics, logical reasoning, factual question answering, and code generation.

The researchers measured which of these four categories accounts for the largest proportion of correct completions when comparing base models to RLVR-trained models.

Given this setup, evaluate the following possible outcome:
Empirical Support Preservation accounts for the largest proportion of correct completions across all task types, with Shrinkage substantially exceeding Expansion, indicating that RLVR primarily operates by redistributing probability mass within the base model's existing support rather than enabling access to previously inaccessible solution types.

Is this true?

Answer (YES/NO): YES